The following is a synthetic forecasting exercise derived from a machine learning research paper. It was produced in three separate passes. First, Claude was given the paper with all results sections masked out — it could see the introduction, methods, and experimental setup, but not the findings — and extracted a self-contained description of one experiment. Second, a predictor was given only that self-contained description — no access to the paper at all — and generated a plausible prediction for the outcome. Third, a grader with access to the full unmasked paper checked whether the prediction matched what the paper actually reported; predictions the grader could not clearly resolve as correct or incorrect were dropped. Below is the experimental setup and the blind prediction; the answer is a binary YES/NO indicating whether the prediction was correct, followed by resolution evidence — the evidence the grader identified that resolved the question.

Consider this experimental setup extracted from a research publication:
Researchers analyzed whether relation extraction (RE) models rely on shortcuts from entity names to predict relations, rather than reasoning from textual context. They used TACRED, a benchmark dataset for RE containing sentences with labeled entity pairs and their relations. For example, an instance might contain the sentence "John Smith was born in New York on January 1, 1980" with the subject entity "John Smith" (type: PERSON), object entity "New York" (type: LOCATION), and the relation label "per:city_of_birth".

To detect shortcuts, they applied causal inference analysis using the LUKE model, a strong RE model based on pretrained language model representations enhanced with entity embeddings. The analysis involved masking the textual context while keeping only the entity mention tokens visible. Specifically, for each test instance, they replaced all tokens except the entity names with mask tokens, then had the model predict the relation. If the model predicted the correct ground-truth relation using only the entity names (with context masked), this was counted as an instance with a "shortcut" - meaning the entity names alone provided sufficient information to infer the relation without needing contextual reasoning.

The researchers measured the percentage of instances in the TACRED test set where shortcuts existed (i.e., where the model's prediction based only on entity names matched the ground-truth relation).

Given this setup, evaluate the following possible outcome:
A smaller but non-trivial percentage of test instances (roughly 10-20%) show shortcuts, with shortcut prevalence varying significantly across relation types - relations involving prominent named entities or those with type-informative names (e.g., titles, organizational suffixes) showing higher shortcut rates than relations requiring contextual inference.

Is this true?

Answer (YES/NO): NO